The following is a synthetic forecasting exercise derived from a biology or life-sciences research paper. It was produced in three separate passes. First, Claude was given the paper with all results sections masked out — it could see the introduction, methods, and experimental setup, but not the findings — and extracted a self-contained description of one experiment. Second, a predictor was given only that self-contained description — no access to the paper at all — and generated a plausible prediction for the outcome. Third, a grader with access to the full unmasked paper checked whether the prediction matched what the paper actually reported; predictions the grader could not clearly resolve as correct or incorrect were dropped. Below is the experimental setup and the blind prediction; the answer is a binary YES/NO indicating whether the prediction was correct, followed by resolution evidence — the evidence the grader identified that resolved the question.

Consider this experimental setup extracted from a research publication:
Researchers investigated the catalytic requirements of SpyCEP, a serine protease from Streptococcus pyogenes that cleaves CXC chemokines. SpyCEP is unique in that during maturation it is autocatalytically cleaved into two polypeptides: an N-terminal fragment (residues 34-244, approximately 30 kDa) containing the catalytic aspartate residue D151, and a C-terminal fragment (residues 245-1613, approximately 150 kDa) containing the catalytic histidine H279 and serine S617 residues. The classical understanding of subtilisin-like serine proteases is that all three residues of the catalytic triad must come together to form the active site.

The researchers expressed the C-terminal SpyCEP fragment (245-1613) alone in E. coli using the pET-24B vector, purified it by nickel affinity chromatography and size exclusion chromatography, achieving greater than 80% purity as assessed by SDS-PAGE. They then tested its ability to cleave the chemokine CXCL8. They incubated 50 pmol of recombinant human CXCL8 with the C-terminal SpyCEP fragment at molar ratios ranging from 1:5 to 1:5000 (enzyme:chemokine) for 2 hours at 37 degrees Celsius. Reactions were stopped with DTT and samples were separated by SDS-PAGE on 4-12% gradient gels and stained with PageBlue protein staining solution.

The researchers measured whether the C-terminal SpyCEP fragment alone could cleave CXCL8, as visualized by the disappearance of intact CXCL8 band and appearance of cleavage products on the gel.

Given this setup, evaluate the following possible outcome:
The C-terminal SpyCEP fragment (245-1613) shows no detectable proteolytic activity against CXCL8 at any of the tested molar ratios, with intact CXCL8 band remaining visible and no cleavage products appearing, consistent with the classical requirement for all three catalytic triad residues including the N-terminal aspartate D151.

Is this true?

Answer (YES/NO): NO